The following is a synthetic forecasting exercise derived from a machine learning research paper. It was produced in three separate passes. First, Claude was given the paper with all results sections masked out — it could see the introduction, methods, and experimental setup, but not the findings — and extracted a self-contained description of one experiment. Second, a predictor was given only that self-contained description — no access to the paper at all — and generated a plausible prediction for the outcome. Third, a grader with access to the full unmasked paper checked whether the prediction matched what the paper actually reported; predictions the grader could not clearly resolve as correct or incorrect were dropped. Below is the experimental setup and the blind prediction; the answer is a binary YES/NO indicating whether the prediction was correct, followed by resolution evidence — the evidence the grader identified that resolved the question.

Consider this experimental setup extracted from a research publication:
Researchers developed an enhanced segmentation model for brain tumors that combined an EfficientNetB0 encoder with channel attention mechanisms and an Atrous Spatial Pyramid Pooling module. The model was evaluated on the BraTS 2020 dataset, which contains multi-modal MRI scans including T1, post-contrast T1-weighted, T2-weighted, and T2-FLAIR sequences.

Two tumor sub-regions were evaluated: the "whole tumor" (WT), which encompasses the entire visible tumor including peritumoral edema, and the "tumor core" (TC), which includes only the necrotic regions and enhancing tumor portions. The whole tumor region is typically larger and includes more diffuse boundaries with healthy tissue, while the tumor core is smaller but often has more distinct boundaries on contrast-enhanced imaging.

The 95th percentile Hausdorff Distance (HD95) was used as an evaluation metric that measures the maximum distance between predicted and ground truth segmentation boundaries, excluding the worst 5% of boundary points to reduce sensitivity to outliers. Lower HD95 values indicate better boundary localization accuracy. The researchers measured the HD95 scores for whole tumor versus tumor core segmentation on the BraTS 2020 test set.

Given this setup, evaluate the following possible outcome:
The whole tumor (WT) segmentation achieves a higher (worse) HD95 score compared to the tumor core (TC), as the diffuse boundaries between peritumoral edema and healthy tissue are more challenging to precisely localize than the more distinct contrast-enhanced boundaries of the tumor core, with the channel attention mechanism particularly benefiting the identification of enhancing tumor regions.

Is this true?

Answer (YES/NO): YES